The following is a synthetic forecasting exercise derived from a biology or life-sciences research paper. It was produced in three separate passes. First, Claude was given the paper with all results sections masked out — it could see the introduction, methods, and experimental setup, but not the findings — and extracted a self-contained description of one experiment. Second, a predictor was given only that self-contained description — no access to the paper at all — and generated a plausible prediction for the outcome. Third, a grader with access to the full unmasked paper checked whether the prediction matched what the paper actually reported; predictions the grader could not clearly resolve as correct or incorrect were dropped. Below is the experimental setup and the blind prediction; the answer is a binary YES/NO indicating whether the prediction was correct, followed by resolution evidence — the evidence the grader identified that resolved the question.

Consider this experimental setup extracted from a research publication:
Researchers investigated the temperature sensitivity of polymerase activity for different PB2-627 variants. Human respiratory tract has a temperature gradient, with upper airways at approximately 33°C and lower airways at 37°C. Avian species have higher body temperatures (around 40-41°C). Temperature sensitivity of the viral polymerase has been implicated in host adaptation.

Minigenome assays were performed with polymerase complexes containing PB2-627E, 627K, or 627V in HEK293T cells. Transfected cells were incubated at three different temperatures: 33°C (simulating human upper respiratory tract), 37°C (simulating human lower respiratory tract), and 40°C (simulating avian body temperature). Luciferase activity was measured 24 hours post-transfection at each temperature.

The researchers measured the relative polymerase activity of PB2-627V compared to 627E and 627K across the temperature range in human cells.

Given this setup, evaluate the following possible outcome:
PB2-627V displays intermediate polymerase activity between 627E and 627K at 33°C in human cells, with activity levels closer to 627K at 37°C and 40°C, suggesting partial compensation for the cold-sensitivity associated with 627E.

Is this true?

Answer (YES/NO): NO